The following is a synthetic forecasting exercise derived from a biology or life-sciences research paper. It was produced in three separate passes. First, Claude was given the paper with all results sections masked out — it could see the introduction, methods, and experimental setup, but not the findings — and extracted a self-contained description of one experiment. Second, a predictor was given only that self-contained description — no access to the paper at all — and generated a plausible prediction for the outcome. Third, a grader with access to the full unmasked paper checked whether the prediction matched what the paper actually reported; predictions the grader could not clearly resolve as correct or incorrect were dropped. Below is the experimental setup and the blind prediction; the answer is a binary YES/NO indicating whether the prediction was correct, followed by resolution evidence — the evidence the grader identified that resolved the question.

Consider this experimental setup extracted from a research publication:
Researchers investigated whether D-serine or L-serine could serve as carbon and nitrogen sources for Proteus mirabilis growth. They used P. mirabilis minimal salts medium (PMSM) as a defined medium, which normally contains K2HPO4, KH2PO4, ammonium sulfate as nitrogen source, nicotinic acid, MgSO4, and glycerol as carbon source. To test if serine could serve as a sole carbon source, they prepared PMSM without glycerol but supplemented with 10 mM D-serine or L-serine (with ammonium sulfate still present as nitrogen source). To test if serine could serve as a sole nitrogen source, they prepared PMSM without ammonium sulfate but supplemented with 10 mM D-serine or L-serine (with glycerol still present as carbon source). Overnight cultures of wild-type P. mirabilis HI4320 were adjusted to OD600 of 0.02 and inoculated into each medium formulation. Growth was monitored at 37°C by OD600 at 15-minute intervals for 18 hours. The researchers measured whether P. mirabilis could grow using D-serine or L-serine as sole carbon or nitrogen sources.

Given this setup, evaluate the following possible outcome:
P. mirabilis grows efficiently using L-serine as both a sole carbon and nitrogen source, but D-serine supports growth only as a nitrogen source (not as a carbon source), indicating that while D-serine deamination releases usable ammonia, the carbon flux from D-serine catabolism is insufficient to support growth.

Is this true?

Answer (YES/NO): NO